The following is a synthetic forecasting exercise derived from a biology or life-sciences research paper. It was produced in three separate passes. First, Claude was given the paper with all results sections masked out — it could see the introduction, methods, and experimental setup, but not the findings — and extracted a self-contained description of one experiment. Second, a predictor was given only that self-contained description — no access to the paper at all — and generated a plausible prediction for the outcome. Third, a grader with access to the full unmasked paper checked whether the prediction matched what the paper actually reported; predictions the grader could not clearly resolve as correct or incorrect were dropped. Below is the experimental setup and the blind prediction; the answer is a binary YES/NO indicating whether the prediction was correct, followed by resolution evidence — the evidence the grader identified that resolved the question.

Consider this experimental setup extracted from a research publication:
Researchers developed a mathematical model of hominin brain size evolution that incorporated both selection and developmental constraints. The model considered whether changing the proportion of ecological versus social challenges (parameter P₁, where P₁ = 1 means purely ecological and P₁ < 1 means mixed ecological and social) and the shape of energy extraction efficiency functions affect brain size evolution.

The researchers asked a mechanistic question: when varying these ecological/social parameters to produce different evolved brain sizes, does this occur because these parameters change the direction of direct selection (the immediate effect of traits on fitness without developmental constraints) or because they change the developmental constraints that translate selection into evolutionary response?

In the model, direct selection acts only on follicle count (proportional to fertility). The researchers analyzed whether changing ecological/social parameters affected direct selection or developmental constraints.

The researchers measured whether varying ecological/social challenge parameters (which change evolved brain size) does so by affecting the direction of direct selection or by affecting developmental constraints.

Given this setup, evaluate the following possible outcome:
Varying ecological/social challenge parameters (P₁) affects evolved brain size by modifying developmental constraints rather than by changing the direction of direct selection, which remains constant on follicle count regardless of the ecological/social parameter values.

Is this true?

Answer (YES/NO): YES